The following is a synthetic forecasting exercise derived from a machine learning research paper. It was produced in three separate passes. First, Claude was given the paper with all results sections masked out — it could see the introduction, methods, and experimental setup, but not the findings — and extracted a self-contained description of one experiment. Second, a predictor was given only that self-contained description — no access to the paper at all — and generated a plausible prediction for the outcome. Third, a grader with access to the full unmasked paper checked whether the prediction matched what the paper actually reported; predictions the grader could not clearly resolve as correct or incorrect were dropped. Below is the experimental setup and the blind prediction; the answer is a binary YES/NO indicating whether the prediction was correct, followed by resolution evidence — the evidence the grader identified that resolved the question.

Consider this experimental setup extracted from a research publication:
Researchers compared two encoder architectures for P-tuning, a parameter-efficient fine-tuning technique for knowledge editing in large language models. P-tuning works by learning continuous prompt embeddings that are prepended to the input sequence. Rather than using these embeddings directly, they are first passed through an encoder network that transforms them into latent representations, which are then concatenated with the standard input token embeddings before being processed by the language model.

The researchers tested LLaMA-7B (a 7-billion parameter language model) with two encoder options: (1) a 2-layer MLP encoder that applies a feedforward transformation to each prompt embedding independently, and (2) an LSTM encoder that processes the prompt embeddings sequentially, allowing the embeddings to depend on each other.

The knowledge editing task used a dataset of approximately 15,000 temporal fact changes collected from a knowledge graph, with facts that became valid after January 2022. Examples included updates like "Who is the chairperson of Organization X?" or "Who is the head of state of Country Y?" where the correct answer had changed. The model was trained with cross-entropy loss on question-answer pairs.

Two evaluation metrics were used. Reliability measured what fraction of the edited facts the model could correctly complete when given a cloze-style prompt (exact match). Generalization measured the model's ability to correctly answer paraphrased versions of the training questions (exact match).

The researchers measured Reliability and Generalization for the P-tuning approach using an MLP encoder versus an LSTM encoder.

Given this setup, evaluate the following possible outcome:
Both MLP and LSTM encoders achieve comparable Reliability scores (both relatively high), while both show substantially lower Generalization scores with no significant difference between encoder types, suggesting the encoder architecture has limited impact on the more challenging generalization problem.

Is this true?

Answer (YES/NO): NO